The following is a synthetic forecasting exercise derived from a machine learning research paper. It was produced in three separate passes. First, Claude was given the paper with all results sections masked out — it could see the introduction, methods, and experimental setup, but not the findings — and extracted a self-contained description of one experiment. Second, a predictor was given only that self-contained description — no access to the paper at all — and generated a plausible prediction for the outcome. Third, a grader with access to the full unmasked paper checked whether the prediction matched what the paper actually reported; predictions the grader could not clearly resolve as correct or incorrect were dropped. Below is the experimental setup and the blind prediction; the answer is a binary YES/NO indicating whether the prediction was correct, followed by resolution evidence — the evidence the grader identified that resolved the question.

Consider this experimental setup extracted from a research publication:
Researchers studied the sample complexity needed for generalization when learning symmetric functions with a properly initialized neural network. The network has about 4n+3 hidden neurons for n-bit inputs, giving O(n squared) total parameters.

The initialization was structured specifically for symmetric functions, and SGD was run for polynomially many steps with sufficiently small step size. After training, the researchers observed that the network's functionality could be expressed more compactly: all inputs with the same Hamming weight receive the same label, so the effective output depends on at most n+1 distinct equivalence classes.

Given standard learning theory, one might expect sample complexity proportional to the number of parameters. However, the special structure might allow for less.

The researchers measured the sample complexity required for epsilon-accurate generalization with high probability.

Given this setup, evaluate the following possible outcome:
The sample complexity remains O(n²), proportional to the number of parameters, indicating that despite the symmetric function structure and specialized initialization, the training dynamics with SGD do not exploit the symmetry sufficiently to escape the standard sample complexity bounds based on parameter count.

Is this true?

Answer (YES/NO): NO